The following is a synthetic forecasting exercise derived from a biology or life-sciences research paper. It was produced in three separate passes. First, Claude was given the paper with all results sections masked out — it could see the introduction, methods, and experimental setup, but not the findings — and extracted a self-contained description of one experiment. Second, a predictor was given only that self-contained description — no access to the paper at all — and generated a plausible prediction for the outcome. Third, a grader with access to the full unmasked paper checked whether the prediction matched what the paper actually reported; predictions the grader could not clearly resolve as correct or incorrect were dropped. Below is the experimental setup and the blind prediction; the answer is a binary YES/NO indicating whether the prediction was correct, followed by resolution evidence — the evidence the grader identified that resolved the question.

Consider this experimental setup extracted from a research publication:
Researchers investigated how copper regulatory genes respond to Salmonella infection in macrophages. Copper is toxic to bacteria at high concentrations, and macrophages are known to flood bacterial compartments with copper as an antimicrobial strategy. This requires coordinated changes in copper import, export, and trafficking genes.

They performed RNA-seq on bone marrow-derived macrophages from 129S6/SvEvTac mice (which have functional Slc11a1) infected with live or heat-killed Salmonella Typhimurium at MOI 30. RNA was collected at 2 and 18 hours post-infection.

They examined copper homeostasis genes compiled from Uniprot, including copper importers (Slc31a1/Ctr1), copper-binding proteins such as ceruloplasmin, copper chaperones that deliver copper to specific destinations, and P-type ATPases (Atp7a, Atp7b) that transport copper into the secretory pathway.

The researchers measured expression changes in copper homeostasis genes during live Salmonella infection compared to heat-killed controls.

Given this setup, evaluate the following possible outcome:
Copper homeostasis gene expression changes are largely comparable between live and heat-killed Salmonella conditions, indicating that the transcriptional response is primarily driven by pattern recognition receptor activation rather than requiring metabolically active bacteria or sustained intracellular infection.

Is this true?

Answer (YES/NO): YES